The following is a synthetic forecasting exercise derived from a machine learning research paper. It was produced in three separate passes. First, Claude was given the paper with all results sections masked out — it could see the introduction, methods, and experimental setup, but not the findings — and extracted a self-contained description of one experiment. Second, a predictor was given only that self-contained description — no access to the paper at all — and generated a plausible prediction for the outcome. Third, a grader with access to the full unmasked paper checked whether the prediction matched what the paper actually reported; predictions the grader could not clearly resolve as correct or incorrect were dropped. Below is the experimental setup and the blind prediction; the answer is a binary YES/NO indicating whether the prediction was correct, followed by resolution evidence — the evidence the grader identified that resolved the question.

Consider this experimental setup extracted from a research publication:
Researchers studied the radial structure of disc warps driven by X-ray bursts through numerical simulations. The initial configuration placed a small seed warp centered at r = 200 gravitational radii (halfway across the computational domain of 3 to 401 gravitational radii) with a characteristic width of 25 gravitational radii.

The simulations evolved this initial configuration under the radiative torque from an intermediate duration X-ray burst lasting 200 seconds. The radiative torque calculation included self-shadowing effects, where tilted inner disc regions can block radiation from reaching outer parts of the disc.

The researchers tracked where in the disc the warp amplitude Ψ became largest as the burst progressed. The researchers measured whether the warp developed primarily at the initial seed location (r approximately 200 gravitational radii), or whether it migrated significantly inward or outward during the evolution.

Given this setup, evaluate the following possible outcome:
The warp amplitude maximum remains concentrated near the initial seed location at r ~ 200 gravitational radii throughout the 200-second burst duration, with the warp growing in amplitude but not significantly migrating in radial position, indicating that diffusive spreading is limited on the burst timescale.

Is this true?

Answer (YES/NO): NO